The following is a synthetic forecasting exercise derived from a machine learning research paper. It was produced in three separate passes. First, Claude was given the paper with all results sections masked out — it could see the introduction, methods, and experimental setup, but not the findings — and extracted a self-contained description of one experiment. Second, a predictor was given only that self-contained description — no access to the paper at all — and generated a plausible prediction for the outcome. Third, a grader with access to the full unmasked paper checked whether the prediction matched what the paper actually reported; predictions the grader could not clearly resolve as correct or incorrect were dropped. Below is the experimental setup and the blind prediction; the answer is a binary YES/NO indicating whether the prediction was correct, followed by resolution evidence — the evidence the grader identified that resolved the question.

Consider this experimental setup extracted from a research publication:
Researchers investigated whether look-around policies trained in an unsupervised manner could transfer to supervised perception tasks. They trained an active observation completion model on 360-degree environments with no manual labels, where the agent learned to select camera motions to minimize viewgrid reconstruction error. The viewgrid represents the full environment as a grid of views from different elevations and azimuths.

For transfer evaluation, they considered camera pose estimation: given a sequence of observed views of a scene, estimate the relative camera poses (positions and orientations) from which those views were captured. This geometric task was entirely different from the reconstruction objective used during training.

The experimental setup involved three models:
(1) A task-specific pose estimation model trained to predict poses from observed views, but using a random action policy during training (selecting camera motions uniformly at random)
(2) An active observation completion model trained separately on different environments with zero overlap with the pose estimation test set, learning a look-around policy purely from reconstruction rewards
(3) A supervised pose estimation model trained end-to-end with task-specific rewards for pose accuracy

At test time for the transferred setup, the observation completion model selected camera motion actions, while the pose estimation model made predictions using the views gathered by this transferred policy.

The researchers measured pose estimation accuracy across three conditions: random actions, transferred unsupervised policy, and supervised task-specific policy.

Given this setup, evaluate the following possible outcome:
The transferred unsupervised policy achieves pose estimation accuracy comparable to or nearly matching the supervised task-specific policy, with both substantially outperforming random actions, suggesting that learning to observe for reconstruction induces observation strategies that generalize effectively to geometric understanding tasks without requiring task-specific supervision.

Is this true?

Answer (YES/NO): YES